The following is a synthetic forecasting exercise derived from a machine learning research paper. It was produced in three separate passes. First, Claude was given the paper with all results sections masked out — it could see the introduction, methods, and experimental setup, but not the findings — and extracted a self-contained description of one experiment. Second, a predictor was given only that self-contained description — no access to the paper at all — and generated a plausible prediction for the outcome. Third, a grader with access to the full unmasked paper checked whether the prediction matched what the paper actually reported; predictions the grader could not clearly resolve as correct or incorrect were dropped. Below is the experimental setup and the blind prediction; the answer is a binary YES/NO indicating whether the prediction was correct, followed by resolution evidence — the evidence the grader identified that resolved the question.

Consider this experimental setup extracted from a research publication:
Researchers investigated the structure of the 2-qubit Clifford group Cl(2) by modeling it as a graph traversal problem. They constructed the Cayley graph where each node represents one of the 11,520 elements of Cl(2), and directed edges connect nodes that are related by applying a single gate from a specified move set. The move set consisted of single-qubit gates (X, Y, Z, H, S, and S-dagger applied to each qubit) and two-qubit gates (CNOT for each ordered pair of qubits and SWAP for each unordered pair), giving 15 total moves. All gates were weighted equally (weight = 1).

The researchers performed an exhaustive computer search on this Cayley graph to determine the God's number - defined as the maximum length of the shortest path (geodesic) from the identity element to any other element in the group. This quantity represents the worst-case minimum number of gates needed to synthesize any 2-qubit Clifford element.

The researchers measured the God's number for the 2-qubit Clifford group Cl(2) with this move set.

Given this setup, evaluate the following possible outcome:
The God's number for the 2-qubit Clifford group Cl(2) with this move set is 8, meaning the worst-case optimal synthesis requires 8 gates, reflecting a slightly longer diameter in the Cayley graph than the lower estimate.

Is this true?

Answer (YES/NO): YES